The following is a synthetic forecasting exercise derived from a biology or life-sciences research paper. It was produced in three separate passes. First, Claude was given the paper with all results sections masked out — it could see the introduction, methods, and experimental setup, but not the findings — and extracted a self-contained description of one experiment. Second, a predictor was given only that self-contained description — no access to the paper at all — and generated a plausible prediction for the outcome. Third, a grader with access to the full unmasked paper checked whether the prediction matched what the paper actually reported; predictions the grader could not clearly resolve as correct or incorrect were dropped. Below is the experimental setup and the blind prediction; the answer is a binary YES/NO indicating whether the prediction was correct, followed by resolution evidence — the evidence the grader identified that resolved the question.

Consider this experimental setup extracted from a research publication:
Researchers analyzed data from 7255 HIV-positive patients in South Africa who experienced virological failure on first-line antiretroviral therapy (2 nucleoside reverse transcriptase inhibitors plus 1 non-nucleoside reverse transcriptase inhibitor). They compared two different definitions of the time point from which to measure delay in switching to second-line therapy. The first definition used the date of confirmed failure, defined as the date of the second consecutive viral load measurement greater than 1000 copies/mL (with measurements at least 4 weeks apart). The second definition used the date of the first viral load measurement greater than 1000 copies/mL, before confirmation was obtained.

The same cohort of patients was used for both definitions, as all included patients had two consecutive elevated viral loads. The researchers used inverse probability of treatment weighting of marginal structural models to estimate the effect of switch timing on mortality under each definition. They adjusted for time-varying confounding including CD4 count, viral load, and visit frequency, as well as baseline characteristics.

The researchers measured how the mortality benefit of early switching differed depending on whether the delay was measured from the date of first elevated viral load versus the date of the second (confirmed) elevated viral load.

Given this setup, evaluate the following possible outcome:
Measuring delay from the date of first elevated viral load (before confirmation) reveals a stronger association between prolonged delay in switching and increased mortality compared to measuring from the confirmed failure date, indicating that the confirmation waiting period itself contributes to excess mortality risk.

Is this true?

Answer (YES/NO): YES